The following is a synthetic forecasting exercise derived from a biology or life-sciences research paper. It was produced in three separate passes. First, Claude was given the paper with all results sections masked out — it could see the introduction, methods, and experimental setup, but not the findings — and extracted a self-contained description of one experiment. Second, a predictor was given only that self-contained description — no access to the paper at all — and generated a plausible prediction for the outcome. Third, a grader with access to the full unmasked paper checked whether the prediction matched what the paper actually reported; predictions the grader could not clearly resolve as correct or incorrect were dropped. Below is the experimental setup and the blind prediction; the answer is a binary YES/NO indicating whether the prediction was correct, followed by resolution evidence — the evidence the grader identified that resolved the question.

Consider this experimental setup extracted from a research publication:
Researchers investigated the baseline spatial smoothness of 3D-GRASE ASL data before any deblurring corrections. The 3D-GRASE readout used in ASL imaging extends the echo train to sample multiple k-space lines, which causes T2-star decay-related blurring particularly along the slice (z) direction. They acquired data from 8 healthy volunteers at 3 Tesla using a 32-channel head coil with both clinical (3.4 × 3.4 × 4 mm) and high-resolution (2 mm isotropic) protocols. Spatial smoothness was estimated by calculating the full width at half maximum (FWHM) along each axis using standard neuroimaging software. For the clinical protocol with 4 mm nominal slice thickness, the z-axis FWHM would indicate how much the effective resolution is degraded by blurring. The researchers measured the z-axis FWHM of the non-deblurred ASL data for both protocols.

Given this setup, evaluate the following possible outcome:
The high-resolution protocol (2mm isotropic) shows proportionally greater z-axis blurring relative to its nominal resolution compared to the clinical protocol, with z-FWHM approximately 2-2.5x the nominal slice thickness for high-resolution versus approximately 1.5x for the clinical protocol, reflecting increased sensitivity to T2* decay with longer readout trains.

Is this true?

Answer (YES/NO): NO